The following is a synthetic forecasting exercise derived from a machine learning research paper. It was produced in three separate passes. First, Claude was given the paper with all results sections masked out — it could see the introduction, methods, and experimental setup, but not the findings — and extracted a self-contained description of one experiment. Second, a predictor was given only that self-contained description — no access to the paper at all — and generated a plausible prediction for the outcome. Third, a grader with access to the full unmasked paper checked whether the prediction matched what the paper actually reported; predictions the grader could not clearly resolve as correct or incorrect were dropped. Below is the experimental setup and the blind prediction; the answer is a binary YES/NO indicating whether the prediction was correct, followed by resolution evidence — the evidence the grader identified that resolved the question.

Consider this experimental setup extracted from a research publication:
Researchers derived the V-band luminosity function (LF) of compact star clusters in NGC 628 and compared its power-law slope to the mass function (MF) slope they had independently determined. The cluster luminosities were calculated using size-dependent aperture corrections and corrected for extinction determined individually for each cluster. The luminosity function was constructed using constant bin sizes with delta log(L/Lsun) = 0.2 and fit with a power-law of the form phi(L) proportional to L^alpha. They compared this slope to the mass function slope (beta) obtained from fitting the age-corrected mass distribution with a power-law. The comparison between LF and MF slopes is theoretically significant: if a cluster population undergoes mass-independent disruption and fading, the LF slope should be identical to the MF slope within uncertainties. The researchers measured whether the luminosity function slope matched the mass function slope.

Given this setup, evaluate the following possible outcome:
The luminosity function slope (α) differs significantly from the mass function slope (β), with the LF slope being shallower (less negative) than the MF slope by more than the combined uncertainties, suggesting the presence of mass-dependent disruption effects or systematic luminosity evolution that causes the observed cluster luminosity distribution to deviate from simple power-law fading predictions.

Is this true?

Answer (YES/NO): NO